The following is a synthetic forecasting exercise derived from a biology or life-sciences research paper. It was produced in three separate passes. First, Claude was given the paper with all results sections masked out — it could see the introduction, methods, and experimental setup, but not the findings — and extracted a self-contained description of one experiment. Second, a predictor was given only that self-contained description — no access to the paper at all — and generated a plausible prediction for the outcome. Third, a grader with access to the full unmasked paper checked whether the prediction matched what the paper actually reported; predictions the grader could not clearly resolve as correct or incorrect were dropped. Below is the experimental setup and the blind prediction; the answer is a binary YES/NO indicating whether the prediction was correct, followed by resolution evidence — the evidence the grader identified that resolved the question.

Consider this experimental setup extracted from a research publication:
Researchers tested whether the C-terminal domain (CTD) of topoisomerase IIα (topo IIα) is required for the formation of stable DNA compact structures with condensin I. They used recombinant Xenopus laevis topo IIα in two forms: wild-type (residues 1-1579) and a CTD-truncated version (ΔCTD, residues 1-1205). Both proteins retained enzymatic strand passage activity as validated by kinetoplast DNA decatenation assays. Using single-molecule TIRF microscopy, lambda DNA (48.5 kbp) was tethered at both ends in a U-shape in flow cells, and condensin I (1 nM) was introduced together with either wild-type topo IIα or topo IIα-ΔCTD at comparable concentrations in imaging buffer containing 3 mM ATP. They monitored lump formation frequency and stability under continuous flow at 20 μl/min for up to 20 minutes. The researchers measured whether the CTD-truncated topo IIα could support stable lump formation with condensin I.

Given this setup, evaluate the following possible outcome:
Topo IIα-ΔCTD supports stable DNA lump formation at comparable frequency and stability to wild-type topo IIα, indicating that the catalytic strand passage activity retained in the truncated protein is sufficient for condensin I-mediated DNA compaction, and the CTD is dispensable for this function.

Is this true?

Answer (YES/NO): NO